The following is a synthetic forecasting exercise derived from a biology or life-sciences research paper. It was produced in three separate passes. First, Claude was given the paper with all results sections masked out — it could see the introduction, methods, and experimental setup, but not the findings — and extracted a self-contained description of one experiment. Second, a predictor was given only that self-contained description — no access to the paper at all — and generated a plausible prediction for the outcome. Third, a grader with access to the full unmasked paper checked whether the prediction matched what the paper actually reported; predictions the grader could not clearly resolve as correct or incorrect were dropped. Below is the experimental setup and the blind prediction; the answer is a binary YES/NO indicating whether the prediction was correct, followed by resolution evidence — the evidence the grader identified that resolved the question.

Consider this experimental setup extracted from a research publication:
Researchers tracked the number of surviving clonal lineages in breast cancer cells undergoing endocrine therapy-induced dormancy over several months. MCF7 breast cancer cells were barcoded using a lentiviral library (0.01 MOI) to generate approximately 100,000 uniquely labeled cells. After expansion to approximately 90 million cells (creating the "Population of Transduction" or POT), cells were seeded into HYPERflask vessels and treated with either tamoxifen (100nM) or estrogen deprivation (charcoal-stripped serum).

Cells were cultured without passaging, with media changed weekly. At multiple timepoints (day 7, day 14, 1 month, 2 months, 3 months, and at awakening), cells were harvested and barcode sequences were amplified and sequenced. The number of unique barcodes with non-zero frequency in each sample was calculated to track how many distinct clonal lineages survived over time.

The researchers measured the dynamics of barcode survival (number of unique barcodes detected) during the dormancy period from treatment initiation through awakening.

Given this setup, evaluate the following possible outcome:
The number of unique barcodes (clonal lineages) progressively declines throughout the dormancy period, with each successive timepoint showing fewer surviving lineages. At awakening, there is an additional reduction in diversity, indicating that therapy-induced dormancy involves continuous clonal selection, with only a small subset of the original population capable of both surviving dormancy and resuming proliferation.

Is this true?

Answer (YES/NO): NO